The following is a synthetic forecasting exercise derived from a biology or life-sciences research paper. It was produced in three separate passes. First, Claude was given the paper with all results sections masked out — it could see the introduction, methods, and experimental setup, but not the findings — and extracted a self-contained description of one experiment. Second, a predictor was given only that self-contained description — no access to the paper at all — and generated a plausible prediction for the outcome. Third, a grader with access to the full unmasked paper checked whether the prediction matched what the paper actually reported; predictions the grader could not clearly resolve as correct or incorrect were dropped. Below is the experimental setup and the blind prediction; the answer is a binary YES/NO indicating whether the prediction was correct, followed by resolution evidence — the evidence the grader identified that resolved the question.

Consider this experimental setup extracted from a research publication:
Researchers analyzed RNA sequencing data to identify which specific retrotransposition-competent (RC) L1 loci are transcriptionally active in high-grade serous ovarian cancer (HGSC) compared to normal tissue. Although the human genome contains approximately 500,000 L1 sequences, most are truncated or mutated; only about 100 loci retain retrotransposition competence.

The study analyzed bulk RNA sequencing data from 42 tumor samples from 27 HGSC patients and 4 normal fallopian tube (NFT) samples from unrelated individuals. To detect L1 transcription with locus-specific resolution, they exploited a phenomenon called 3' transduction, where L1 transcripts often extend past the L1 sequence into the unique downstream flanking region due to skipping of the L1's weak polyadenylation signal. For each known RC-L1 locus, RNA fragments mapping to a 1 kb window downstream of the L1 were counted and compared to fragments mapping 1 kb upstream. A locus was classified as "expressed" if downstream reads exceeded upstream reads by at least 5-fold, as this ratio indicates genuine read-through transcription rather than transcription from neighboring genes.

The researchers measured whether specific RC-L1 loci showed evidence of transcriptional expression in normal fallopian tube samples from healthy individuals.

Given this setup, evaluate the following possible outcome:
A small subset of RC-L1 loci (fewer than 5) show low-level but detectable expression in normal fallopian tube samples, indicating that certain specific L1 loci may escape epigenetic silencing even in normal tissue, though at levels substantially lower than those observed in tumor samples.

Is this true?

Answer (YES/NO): YES